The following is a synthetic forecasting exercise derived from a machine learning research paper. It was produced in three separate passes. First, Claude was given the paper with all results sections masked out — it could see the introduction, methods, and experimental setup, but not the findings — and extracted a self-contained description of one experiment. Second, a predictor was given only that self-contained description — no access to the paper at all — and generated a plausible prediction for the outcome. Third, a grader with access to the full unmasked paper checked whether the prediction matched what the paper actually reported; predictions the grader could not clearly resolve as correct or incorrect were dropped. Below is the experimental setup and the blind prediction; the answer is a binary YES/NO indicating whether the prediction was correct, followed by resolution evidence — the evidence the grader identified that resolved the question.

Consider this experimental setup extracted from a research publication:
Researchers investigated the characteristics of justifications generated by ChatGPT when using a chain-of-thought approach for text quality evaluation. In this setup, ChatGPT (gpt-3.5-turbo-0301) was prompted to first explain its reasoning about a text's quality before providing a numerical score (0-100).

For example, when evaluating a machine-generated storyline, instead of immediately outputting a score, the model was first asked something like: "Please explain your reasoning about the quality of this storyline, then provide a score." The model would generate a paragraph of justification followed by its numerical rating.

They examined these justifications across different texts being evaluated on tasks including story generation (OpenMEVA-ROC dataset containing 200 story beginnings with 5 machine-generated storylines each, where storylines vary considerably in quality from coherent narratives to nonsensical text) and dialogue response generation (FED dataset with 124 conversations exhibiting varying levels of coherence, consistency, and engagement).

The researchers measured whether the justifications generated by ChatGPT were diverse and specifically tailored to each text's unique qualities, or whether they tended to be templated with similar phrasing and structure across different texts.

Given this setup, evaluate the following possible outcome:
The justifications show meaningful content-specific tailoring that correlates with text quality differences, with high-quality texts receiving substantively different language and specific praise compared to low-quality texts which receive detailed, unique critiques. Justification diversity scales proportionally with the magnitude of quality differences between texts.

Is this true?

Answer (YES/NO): NO